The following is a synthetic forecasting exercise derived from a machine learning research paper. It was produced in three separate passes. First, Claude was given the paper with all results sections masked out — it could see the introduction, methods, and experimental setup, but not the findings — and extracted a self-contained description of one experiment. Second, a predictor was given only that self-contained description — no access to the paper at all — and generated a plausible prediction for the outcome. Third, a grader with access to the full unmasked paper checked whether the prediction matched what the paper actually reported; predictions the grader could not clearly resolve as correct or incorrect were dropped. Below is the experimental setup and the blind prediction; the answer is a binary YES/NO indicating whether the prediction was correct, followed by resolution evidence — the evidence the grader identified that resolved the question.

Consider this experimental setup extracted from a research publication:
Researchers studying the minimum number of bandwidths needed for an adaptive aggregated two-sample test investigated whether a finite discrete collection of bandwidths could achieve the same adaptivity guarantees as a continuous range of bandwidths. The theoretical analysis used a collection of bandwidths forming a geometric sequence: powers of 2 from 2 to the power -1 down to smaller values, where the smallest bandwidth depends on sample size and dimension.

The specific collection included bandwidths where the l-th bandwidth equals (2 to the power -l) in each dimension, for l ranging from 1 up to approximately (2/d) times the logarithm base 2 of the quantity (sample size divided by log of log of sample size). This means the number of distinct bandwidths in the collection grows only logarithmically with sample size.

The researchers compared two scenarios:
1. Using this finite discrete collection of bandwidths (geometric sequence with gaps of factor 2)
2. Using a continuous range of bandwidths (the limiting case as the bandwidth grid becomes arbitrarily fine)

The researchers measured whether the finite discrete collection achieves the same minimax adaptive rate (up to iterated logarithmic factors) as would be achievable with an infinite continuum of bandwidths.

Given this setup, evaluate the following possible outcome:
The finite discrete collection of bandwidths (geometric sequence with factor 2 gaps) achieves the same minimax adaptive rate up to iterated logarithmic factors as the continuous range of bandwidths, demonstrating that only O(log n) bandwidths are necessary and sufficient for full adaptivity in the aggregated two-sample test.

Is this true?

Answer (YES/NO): NO